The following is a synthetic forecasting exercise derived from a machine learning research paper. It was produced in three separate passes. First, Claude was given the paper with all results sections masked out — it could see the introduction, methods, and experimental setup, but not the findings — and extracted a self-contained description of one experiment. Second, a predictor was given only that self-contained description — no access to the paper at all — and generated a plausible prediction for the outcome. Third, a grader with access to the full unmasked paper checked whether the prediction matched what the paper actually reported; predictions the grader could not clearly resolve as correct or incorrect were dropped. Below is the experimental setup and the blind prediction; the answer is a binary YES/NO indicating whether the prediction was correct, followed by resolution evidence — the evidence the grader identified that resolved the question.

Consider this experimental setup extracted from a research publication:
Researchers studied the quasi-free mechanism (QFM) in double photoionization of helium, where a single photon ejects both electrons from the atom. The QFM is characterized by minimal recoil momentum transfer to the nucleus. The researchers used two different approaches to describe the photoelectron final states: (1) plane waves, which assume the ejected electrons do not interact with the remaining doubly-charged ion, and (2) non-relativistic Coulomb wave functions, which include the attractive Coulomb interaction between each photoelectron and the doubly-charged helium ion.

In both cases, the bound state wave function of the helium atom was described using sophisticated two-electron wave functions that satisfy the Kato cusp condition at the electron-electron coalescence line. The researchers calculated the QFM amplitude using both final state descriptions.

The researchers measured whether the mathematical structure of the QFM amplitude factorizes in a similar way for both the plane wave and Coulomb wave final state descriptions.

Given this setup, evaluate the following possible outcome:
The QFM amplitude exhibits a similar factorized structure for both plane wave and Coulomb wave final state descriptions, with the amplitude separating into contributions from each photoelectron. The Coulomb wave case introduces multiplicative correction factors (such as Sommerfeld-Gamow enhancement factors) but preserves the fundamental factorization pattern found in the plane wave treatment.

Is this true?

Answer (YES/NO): YES